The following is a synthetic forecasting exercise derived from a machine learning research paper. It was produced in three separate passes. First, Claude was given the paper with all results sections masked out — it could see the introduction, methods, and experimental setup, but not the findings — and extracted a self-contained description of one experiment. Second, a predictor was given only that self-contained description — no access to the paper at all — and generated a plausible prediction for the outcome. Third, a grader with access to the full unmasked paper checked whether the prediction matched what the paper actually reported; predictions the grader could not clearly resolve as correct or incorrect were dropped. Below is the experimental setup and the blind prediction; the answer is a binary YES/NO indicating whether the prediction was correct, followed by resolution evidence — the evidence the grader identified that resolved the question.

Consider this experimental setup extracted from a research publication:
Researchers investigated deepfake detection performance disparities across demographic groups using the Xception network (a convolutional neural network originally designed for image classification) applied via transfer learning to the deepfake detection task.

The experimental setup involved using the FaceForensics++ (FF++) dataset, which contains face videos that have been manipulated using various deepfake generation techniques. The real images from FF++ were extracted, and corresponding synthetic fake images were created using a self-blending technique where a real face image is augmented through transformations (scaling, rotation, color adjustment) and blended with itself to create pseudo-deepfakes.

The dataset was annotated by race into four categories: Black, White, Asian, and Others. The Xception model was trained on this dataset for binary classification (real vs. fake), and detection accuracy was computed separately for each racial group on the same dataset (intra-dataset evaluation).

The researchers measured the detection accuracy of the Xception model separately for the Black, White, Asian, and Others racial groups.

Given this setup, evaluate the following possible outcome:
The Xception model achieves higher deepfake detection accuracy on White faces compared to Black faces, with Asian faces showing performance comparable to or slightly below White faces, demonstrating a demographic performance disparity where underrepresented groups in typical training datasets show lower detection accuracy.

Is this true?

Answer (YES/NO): NO